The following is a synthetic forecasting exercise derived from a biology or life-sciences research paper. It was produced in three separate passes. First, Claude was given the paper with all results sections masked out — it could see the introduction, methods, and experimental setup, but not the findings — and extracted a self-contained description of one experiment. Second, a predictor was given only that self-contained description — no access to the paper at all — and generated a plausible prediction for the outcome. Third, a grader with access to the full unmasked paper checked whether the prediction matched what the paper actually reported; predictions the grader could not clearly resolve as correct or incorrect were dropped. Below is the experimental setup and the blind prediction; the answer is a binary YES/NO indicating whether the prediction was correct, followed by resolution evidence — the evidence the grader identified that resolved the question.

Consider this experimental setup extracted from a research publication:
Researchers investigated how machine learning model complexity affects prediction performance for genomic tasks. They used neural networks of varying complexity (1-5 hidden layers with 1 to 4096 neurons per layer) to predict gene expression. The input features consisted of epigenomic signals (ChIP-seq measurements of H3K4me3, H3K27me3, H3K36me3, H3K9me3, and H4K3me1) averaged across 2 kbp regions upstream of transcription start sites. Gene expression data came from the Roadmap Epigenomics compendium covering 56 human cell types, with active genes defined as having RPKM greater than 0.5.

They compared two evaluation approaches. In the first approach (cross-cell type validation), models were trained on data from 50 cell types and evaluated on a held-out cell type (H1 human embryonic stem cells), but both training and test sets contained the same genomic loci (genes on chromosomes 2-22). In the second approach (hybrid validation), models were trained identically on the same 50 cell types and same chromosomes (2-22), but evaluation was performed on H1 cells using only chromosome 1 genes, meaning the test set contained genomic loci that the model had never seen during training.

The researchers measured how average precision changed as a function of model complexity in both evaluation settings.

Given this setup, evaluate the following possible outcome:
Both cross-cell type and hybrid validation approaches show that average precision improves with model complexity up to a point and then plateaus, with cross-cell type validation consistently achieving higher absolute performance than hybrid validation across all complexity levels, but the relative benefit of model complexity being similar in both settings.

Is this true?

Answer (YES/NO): NO